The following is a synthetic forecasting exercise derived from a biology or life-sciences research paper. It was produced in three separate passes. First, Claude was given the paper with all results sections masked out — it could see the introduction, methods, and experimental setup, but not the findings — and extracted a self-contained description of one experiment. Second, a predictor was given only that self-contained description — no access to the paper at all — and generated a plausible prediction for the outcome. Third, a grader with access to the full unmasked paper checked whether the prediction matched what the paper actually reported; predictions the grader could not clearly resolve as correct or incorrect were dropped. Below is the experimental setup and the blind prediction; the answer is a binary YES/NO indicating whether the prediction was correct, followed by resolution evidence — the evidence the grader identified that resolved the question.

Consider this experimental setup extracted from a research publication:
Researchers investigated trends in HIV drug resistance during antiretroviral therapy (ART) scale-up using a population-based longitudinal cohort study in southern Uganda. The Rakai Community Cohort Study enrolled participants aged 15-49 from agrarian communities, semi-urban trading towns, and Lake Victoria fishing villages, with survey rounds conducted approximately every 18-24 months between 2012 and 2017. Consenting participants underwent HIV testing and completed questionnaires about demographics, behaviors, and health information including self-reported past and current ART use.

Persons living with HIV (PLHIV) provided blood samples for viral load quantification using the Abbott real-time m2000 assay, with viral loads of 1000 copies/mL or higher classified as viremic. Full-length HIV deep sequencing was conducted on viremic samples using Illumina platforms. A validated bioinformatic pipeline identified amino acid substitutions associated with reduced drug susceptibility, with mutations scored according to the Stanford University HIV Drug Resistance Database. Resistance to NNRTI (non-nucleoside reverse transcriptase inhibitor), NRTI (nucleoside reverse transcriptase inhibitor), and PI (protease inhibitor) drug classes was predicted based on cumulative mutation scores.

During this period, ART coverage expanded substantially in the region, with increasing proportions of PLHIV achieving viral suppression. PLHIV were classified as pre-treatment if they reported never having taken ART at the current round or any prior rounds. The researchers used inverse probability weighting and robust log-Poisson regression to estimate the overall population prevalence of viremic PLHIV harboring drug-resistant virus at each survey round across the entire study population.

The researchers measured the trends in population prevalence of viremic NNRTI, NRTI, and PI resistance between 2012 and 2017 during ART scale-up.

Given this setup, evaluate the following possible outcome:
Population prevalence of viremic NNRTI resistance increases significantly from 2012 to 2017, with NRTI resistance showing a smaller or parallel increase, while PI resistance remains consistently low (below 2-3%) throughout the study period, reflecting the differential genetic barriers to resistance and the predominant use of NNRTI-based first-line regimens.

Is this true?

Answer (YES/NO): NO